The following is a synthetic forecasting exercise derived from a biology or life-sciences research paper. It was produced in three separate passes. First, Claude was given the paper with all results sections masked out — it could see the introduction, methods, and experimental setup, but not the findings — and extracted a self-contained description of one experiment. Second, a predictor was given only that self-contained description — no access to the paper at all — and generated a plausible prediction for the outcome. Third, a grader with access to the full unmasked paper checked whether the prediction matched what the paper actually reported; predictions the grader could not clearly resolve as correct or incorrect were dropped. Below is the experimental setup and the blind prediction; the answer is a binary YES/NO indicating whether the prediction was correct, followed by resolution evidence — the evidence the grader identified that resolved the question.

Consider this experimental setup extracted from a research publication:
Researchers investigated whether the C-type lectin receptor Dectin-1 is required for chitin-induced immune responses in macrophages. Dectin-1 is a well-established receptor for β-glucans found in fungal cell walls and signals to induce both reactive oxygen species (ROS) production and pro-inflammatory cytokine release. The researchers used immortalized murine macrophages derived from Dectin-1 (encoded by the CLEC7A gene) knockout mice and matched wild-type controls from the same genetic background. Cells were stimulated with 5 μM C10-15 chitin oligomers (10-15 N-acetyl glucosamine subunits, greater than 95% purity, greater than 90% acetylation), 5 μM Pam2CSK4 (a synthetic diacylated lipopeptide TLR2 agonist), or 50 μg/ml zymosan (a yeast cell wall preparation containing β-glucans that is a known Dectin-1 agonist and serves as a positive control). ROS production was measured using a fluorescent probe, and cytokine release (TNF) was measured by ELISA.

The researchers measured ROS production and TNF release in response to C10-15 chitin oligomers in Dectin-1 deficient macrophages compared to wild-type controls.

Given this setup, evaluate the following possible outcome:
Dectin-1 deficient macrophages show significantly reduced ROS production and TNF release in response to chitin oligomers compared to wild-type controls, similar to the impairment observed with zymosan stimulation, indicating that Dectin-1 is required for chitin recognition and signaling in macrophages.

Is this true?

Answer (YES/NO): NO